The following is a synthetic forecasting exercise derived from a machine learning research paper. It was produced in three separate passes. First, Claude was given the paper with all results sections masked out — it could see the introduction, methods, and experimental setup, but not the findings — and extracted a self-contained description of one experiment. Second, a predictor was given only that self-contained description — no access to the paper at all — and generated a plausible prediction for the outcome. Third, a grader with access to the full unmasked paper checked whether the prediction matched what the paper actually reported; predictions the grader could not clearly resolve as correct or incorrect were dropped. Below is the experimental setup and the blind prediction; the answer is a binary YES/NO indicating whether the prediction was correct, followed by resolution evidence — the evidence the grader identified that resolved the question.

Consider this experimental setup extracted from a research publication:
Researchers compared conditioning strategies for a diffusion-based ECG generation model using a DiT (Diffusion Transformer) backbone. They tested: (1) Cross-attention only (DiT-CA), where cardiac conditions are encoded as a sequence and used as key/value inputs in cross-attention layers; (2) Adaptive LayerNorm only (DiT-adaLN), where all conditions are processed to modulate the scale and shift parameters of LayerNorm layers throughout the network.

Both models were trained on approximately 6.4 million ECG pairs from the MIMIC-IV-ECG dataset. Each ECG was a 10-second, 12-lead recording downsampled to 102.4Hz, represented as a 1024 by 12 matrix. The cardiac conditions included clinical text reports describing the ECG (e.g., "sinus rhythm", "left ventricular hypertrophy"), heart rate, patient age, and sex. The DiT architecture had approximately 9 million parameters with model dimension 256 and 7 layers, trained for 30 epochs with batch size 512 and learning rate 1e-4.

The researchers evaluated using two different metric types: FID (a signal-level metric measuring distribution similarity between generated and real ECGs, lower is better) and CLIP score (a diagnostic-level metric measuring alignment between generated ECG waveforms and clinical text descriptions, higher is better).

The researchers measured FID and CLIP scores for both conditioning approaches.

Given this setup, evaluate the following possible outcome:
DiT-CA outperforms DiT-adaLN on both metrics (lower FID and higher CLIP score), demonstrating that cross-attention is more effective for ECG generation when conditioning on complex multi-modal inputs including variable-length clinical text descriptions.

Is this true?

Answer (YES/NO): NO